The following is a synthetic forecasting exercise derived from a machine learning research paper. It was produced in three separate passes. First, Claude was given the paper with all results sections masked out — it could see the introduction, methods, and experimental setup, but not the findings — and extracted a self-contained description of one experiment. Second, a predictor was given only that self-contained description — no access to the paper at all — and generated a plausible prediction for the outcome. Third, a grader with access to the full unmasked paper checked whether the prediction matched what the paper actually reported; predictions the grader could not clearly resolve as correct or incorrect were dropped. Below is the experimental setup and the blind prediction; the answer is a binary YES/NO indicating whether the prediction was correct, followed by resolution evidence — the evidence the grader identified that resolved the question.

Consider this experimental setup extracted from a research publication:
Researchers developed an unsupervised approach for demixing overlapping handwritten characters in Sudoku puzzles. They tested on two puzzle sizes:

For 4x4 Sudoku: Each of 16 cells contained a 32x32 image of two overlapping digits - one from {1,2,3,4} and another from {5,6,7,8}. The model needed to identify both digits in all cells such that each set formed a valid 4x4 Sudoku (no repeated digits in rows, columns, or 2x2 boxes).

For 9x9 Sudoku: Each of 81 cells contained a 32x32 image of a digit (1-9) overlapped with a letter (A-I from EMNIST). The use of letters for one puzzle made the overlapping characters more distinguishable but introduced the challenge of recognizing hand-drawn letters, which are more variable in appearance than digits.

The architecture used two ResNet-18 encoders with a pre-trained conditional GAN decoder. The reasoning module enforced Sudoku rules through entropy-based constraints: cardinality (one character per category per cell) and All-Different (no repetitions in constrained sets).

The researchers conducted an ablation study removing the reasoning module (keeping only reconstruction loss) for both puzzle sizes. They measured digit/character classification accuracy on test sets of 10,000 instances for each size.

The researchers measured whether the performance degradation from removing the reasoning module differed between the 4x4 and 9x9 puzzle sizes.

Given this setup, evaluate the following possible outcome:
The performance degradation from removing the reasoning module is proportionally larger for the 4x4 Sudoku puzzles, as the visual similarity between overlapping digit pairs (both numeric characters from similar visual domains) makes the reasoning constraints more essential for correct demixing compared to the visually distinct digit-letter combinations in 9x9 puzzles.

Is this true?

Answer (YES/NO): NO